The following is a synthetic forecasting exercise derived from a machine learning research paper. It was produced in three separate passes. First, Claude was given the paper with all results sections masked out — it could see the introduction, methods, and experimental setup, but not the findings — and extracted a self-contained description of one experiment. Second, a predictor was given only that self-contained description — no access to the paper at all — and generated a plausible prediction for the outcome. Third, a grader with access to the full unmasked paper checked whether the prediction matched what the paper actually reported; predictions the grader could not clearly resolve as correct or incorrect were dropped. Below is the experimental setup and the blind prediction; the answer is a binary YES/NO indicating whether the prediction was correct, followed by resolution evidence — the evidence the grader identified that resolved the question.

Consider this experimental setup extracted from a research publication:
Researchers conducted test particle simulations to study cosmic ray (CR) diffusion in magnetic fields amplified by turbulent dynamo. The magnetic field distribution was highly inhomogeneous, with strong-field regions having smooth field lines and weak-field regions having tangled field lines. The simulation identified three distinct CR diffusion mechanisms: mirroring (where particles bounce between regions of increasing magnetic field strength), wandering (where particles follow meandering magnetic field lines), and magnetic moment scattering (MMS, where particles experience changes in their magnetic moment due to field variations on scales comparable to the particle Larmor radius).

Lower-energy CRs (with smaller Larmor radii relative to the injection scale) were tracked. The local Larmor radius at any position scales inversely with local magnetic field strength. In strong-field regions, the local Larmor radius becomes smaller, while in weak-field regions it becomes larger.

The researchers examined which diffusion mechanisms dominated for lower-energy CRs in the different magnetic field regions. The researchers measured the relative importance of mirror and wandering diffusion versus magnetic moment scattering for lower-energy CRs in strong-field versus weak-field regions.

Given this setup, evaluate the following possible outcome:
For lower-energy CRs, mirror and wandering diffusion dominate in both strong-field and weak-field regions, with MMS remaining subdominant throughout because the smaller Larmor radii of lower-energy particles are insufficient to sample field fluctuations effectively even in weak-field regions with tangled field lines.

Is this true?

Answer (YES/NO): NO